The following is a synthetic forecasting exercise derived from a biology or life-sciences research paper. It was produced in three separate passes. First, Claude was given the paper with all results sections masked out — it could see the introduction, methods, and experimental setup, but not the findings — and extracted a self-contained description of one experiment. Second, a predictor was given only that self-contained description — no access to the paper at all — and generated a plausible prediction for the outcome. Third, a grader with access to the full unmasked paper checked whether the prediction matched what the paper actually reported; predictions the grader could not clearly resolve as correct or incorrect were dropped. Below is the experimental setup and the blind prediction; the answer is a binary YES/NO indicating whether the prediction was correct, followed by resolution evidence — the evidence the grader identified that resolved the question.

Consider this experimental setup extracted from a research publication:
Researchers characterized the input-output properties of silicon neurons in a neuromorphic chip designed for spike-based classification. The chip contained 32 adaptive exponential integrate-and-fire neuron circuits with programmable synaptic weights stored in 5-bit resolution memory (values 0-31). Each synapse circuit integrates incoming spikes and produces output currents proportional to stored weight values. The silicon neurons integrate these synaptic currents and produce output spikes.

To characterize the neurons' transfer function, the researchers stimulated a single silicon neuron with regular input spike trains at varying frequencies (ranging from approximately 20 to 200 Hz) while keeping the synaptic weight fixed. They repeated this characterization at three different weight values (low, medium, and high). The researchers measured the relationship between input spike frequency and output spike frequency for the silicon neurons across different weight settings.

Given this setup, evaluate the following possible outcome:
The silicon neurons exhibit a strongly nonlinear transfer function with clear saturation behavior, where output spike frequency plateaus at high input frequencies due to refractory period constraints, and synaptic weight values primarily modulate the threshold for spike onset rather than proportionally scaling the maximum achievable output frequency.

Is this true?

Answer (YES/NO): NO